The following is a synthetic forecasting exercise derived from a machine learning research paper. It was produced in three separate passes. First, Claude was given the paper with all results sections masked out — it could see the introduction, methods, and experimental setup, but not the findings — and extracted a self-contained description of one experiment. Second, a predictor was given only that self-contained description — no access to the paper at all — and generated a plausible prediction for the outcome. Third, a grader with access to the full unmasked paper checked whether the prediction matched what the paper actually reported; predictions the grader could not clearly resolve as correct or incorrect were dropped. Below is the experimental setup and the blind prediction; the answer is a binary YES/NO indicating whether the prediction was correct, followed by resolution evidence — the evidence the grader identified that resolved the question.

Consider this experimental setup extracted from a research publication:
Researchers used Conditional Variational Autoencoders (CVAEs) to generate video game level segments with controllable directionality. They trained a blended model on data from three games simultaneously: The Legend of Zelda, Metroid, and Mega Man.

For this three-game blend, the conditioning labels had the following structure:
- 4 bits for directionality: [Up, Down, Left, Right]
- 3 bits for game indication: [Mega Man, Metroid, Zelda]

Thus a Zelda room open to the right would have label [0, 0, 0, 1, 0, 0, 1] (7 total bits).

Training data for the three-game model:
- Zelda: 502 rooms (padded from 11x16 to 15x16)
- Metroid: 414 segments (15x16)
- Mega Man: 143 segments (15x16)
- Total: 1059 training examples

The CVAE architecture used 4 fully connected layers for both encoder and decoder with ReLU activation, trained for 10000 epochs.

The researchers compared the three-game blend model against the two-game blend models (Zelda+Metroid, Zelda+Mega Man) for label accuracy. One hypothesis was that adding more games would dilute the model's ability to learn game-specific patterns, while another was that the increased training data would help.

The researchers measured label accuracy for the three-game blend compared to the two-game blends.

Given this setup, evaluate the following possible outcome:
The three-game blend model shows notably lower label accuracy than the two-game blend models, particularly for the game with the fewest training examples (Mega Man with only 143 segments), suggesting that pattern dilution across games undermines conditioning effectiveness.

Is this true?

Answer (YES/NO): NO